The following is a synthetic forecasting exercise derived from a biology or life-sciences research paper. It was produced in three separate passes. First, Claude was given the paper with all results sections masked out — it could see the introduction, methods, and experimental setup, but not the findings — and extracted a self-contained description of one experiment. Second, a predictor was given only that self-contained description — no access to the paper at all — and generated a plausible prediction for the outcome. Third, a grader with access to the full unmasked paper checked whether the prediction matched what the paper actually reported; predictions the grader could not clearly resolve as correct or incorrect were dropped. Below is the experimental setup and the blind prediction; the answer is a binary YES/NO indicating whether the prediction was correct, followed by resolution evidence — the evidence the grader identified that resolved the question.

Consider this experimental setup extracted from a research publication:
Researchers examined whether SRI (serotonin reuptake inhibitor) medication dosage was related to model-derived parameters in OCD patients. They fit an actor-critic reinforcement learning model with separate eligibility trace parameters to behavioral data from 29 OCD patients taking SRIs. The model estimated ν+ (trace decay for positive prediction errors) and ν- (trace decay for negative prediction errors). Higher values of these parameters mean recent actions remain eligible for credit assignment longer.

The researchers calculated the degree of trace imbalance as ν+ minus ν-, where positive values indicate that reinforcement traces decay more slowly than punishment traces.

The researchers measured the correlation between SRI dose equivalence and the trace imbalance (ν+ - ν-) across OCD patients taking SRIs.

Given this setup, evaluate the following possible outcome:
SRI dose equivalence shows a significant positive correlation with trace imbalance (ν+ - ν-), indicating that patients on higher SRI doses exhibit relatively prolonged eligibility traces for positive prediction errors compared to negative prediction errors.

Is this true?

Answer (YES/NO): NO